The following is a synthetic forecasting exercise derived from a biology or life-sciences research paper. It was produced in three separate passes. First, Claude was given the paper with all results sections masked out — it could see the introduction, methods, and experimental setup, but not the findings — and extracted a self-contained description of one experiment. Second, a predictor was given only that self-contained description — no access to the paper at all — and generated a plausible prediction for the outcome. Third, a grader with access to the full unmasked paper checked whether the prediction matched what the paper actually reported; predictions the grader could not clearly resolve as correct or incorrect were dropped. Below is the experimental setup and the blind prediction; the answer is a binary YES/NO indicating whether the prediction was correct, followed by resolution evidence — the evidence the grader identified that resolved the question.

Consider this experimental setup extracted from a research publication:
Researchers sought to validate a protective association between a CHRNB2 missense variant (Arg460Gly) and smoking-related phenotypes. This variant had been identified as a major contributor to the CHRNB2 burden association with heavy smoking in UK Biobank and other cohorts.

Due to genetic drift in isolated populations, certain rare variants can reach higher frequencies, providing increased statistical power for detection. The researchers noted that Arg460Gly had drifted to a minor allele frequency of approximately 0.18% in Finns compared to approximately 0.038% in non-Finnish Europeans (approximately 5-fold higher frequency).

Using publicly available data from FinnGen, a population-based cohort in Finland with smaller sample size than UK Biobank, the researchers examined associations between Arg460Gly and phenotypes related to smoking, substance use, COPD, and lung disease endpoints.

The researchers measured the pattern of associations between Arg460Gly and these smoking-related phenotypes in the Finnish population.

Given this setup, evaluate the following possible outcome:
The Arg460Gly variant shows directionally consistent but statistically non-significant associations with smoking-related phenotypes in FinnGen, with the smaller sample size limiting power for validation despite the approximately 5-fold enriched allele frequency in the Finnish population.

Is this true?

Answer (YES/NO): NO